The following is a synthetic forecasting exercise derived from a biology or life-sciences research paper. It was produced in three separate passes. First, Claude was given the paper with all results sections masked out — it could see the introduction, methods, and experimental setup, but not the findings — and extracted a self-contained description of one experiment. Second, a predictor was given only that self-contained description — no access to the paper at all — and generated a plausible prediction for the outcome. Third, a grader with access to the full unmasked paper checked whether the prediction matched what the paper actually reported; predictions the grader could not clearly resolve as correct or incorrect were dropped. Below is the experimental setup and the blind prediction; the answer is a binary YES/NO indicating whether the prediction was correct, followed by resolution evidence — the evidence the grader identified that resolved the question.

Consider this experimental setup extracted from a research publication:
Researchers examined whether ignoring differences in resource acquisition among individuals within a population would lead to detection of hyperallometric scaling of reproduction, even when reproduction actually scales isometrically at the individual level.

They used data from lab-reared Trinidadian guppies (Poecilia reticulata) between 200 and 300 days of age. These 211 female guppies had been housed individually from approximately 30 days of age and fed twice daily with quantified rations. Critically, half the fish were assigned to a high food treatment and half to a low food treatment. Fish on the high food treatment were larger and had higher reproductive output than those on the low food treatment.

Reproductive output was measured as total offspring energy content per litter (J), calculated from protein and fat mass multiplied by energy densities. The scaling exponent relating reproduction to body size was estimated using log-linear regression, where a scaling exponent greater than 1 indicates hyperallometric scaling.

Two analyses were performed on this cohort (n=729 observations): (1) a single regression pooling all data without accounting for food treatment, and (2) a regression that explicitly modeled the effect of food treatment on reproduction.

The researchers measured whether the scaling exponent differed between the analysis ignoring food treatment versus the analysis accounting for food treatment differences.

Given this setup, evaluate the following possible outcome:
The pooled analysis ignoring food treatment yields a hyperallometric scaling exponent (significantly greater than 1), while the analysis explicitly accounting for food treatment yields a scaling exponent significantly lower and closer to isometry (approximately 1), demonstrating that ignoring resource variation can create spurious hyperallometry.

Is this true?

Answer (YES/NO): NO